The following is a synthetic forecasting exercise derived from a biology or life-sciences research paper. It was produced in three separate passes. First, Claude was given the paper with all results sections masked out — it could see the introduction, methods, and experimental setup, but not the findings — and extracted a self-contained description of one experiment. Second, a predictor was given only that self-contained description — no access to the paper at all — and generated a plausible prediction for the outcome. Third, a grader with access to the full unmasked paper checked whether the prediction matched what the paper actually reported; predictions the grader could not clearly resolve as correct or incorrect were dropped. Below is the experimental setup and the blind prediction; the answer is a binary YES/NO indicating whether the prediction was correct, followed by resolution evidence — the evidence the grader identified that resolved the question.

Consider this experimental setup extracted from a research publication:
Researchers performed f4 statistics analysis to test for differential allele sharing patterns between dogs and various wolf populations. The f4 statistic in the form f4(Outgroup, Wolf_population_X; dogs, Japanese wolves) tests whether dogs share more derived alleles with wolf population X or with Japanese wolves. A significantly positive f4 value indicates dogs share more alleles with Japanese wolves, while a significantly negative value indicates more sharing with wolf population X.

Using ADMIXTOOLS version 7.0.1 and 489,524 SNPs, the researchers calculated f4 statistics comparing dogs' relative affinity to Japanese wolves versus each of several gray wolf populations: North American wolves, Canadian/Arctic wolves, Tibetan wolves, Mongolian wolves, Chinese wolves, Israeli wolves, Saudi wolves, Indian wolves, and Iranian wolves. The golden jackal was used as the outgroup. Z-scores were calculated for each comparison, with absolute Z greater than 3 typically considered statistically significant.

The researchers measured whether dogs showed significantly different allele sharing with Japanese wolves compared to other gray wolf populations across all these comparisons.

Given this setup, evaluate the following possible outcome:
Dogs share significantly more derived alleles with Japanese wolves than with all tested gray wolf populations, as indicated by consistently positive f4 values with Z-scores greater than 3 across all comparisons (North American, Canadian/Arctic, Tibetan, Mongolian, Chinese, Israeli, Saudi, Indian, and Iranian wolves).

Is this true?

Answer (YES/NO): NO